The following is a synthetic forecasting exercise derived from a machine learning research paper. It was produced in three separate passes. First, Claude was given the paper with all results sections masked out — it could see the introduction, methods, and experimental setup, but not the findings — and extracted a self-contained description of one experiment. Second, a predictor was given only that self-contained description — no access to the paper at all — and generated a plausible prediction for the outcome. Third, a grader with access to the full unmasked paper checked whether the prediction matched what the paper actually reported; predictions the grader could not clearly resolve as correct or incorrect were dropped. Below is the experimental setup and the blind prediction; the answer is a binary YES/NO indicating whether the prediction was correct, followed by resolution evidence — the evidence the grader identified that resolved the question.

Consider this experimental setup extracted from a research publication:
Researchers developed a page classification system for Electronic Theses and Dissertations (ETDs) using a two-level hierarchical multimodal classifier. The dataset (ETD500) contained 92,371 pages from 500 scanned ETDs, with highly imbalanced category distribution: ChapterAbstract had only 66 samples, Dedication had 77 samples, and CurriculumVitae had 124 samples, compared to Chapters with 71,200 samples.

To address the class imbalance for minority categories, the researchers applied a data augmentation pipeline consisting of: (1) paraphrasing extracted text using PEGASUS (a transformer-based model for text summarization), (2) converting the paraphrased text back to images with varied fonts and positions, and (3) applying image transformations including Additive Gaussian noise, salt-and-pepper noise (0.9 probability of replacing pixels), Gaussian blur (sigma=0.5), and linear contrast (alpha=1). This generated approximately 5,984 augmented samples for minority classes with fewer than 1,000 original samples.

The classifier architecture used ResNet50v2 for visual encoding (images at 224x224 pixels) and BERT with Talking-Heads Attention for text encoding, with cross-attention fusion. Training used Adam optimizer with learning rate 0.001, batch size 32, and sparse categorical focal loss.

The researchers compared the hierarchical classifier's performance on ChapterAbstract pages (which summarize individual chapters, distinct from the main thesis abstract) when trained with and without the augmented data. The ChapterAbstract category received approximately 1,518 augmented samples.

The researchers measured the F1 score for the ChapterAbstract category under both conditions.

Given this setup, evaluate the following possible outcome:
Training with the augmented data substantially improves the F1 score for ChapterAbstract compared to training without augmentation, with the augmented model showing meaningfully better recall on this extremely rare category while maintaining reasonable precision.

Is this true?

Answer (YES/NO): YES